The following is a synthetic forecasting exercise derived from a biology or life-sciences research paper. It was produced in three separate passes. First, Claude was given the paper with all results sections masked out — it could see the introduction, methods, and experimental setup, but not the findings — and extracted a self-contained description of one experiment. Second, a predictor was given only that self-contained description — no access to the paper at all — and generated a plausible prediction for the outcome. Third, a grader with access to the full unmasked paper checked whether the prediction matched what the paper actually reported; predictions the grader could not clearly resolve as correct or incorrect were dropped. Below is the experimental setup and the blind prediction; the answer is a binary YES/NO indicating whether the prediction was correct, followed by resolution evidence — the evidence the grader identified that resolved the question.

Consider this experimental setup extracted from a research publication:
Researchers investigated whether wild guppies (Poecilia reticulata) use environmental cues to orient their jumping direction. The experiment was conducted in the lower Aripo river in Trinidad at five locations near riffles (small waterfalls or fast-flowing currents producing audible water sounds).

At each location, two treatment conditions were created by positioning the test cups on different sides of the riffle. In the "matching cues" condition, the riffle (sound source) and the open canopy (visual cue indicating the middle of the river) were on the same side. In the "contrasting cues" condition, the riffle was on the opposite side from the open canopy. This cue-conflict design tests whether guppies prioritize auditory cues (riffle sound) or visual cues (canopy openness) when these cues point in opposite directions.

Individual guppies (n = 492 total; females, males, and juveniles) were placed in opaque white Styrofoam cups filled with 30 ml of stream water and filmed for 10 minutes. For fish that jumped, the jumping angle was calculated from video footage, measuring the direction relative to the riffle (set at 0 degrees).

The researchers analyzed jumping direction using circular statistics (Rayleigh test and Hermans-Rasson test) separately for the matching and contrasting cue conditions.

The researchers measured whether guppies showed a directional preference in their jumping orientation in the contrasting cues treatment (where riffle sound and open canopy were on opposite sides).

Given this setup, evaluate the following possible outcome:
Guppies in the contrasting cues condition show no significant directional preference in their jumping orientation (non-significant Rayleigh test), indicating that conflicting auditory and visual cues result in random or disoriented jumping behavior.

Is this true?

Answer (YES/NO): YES